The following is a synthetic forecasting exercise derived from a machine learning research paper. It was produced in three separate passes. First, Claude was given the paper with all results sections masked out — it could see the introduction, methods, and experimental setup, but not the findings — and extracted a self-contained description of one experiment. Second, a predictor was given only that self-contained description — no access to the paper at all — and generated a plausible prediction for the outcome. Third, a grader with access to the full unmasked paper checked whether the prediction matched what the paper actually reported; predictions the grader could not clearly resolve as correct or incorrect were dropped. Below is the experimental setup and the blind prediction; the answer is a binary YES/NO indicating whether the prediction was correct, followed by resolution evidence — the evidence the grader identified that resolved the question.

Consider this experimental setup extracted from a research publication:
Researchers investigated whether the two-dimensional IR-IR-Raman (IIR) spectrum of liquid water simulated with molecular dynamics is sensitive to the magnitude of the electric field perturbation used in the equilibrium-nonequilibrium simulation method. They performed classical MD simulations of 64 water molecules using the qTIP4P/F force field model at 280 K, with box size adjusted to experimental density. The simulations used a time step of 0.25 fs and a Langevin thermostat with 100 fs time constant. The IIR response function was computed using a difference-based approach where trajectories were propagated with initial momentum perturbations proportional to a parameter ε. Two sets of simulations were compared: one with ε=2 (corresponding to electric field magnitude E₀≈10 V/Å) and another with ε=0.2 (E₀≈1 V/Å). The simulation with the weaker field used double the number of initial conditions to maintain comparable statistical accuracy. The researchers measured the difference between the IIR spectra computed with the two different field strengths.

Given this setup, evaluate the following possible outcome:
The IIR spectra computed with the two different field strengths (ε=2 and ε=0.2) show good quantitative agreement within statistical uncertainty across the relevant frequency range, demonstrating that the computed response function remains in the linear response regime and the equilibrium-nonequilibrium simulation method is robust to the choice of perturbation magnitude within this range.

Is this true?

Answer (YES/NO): YES